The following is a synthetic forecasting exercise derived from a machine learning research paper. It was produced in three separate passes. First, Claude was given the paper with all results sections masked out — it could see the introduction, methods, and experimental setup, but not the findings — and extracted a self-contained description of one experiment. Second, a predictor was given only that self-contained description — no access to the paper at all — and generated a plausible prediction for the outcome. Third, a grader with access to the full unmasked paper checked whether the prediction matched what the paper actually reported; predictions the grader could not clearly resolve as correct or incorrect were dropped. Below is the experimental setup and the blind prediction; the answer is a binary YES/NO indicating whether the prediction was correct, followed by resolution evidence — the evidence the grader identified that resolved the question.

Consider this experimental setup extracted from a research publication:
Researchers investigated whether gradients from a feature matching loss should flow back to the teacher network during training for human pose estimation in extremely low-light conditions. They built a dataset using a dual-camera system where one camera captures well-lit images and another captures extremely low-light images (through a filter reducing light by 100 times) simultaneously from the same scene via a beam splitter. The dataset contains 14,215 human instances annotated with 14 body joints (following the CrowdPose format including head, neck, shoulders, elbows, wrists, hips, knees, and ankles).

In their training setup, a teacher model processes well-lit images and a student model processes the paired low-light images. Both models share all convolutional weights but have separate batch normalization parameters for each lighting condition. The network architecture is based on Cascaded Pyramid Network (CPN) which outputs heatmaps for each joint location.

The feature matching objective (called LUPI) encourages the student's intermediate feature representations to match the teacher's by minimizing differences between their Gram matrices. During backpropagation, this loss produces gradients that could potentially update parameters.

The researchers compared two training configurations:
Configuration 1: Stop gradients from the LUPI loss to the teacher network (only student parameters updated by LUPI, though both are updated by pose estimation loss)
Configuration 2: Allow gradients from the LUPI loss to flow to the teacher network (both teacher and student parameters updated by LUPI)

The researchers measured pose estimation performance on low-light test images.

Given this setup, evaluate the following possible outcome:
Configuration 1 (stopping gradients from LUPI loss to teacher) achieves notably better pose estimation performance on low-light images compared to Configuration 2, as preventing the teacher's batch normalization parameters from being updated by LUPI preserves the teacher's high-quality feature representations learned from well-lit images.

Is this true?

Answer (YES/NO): YES